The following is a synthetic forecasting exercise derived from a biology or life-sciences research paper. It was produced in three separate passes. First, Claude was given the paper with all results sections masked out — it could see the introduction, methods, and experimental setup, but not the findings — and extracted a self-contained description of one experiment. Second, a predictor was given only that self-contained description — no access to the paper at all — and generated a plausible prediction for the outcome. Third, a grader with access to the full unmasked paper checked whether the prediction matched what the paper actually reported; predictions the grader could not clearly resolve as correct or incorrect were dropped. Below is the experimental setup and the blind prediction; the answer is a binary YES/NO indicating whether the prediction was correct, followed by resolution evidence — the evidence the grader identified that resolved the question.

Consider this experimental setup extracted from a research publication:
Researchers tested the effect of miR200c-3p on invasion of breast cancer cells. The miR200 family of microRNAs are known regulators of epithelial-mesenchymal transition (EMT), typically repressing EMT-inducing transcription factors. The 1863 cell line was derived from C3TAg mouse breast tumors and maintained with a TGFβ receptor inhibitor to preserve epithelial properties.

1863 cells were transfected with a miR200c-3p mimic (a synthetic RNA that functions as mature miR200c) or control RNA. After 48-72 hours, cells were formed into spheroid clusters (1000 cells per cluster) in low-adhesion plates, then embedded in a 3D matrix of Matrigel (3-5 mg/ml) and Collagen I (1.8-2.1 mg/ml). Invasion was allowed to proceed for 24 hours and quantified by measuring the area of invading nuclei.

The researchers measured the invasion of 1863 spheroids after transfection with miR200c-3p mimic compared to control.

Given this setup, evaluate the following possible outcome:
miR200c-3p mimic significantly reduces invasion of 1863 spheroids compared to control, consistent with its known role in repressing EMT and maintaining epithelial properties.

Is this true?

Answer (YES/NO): YES